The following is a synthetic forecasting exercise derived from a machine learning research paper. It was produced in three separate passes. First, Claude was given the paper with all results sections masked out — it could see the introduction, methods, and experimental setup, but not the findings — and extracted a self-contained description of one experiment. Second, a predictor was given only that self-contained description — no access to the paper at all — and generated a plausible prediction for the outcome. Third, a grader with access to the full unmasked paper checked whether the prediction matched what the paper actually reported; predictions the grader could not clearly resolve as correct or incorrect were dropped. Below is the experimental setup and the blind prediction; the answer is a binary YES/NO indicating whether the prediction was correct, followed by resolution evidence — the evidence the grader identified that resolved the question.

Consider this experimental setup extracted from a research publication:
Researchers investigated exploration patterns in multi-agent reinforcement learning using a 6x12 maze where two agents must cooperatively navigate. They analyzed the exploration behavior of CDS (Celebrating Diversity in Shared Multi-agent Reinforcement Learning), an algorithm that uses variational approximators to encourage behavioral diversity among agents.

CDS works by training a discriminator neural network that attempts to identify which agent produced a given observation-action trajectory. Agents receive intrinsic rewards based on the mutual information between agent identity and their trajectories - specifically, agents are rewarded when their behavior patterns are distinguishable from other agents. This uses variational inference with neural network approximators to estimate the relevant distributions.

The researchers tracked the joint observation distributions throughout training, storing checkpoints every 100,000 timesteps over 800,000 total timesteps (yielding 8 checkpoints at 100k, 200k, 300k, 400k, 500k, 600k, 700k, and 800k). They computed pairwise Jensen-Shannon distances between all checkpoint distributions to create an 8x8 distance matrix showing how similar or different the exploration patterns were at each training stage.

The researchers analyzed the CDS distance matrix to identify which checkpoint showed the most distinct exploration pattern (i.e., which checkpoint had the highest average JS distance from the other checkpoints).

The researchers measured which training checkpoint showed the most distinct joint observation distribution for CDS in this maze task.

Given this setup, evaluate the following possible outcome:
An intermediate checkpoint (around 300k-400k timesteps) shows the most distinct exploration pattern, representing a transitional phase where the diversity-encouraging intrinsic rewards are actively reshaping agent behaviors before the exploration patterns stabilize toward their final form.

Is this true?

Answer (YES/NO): NO